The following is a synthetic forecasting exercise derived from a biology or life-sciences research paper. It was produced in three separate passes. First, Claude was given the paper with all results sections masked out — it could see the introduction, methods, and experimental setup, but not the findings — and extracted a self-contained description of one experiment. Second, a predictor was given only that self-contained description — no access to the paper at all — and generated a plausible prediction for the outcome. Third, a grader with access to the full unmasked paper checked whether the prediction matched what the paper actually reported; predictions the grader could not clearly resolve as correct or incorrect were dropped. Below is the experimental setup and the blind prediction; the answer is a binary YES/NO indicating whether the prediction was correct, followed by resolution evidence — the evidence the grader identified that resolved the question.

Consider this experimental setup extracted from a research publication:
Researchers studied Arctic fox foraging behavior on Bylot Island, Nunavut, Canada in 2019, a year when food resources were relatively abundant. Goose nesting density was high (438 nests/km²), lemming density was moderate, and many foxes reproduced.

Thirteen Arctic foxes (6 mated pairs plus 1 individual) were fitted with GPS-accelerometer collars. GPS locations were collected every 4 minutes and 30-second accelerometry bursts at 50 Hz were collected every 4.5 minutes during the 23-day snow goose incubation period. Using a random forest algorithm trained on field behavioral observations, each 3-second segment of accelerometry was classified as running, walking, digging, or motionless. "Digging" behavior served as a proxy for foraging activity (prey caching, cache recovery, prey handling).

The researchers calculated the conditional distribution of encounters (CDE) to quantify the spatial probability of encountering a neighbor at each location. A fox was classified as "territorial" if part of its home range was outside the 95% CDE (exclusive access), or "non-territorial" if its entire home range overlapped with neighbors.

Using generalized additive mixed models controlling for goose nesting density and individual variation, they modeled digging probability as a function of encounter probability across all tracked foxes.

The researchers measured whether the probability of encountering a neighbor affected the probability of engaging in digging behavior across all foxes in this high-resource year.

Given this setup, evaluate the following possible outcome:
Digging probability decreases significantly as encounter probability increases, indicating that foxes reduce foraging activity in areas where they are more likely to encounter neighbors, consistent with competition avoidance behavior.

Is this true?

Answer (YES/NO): NO